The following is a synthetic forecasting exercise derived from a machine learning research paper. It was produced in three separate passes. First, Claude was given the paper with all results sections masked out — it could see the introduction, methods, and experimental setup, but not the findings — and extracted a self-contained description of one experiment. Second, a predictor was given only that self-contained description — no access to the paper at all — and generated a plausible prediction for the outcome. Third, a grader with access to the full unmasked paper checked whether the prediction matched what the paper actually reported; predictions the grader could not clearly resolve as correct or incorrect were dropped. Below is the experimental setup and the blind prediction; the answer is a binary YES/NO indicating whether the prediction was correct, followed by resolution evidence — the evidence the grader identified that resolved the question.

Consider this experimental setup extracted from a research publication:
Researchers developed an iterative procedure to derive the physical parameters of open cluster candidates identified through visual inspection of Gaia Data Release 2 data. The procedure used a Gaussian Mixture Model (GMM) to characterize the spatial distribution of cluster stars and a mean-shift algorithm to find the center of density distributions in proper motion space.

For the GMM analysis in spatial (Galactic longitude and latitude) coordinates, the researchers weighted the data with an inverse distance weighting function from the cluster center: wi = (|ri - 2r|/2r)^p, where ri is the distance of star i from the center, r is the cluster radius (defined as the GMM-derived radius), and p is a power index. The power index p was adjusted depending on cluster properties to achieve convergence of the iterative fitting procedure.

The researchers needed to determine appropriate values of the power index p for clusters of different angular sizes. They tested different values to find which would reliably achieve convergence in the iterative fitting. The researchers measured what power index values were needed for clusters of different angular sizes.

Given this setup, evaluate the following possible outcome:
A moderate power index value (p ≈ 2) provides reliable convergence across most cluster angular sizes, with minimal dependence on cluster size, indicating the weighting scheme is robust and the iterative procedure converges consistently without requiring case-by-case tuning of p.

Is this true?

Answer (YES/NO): NO